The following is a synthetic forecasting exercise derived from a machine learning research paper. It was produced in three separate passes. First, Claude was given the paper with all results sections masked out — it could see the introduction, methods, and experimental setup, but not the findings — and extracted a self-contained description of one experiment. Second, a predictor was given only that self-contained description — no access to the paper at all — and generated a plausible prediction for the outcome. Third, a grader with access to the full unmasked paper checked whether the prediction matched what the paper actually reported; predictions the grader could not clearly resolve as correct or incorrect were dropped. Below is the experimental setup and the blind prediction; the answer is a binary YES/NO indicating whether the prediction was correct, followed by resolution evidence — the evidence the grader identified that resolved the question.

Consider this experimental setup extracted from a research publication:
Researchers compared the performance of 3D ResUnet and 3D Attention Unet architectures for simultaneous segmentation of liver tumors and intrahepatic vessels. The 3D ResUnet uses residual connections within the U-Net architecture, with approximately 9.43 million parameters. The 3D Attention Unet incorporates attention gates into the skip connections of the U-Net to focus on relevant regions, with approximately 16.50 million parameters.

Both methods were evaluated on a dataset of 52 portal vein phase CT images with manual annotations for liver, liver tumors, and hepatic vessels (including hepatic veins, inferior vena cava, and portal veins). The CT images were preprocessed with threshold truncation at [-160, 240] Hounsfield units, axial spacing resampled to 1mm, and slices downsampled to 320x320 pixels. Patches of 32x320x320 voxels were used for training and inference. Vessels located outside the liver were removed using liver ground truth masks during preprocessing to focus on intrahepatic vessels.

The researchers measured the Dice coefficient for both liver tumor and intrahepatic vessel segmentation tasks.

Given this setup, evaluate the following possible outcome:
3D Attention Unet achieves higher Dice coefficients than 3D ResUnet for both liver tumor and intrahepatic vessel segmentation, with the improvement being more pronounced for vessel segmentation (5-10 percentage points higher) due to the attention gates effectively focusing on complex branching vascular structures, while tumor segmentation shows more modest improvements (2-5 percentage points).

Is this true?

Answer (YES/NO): NO